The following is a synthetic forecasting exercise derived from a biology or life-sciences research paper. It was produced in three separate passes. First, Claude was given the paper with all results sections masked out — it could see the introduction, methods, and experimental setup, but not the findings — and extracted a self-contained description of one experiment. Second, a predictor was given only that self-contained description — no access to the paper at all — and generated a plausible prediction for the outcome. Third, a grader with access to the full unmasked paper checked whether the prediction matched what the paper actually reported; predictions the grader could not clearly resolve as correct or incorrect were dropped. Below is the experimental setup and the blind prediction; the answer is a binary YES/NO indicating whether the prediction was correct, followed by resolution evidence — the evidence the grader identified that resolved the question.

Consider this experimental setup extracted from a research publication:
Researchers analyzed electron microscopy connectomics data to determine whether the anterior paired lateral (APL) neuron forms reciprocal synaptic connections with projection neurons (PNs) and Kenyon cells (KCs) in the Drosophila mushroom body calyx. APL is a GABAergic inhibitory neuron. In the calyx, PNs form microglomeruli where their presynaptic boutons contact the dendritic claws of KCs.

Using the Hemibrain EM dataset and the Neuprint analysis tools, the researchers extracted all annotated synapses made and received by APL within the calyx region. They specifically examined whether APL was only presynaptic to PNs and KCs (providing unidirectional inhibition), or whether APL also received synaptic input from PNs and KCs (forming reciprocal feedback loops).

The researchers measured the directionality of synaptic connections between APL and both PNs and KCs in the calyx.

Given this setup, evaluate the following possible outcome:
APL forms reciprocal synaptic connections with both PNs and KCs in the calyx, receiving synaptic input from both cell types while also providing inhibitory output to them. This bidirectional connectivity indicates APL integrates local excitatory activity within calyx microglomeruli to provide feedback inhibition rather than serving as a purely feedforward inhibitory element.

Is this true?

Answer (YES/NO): YES